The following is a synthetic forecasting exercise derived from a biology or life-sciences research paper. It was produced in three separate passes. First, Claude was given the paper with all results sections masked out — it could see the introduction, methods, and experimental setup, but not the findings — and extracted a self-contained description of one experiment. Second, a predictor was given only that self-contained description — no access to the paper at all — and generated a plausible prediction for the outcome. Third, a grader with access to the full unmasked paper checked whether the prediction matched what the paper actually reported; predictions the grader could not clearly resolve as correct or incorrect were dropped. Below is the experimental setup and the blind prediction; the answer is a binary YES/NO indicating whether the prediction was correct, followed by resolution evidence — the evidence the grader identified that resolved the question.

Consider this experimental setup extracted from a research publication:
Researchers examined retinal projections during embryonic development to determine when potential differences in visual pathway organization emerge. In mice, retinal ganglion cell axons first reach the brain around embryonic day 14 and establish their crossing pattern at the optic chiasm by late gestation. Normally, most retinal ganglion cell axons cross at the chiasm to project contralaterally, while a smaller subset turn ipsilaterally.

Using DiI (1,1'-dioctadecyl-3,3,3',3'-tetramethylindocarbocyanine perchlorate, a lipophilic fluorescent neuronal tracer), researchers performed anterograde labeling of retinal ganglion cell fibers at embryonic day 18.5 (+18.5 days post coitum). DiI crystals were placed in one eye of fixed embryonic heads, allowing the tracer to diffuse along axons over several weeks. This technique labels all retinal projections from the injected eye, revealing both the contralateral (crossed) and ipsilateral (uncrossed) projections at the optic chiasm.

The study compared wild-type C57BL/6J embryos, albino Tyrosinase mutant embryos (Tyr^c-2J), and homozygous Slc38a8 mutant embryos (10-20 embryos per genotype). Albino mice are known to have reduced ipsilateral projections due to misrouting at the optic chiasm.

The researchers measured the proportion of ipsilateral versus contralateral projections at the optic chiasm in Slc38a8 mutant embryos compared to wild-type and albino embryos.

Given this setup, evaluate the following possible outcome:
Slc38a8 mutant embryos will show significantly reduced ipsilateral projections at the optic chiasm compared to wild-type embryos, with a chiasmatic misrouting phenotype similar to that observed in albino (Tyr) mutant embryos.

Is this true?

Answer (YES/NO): YES